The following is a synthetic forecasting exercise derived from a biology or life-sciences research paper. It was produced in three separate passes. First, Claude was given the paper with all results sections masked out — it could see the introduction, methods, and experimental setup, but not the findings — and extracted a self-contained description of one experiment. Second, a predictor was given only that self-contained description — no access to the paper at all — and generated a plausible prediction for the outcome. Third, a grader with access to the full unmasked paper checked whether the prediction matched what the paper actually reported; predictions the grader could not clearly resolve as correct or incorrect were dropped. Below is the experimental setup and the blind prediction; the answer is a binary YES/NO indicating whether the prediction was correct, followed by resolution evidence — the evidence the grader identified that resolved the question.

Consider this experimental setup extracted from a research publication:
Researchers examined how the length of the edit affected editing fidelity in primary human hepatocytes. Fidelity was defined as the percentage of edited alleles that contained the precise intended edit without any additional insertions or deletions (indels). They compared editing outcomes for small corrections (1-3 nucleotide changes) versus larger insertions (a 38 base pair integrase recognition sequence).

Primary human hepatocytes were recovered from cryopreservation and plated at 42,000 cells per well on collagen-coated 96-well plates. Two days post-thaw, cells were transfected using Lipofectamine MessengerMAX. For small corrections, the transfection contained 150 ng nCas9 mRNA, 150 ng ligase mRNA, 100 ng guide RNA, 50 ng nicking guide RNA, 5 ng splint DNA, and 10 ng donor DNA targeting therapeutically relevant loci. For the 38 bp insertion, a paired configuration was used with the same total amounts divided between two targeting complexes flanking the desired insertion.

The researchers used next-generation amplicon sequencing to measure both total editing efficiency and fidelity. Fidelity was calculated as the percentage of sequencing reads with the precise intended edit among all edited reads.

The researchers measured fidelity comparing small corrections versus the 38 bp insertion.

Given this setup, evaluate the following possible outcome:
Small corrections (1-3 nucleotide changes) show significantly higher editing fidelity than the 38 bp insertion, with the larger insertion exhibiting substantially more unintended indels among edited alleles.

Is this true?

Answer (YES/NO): YES